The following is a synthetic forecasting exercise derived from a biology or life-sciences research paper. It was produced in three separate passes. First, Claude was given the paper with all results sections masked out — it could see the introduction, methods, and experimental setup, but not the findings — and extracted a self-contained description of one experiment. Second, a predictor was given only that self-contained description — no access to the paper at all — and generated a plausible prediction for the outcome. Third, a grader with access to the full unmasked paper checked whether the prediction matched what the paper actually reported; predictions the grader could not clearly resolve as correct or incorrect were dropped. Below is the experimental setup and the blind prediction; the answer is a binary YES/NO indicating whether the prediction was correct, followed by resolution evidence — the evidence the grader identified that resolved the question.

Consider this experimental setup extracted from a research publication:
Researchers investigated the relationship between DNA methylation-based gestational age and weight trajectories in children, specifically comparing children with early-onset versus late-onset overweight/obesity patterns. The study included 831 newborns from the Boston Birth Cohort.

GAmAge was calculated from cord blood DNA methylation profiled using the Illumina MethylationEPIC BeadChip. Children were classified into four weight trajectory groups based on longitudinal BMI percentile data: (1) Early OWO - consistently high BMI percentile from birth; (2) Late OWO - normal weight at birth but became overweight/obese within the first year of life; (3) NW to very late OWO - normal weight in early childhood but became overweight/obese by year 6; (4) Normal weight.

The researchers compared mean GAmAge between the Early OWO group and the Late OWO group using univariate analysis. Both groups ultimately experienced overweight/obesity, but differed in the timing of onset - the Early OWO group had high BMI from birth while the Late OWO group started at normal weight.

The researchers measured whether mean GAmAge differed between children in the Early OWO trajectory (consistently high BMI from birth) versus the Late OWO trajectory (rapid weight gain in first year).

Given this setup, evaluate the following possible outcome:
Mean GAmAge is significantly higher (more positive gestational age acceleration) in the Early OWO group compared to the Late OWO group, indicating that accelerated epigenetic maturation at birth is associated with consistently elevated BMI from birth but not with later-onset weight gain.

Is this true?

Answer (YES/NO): YES